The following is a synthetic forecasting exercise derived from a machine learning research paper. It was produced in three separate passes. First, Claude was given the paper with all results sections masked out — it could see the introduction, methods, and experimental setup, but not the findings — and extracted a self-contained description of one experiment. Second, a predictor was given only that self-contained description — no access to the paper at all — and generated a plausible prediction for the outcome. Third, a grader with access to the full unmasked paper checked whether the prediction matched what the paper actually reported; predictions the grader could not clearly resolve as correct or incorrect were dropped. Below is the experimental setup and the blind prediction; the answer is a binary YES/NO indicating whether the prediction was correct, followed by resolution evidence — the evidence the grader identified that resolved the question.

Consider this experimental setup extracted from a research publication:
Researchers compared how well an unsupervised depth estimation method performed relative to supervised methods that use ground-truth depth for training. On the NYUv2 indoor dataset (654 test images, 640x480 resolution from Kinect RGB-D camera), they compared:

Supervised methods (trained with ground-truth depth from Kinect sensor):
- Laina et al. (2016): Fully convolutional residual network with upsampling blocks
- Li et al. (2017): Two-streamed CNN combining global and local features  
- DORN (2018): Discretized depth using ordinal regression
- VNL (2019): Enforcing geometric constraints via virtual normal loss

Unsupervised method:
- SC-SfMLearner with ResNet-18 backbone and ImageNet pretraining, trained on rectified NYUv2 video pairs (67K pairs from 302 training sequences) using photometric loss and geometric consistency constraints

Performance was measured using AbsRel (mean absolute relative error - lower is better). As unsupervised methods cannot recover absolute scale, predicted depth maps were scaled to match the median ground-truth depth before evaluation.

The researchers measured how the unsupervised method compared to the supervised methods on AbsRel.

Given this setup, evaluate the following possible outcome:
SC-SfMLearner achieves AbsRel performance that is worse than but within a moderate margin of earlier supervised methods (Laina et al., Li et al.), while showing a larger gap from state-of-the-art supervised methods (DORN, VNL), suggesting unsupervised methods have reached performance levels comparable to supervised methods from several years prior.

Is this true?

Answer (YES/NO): YES